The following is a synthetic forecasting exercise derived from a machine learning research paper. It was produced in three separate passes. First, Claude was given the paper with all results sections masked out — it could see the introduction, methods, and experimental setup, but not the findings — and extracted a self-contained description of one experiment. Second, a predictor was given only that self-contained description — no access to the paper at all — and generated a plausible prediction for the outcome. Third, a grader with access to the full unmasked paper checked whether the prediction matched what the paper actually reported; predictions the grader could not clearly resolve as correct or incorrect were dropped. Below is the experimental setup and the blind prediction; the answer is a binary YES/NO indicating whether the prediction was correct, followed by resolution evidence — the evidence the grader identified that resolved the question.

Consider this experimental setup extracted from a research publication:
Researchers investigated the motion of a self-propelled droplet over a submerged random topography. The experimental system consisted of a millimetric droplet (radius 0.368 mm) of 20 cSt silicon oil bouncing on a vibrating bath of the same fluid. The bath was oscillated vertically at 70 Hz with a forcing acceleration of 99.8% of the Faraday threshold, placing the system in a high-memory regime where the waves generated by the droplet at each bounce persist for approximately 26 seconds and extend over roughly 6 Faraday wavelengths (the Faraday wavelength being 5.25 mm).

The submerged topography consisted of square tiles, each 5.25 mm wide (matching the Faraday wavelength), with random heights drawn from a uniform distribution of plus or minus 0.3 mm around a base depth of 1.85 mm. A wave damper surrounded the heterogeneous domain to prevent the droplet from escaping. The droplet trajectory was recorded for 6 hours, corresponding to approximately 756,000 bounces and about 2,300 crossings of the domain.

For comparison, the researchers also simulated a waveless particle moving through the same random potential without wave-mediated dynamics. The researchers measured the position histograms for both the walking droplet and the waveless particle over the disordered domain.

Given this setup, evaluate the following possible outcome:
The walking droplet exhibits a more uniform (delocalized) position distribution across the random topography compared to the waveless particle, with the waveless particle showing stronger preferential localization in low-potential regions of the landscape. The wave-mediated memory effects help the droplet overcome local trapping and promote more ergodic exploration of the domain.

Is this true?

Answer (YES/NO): NO